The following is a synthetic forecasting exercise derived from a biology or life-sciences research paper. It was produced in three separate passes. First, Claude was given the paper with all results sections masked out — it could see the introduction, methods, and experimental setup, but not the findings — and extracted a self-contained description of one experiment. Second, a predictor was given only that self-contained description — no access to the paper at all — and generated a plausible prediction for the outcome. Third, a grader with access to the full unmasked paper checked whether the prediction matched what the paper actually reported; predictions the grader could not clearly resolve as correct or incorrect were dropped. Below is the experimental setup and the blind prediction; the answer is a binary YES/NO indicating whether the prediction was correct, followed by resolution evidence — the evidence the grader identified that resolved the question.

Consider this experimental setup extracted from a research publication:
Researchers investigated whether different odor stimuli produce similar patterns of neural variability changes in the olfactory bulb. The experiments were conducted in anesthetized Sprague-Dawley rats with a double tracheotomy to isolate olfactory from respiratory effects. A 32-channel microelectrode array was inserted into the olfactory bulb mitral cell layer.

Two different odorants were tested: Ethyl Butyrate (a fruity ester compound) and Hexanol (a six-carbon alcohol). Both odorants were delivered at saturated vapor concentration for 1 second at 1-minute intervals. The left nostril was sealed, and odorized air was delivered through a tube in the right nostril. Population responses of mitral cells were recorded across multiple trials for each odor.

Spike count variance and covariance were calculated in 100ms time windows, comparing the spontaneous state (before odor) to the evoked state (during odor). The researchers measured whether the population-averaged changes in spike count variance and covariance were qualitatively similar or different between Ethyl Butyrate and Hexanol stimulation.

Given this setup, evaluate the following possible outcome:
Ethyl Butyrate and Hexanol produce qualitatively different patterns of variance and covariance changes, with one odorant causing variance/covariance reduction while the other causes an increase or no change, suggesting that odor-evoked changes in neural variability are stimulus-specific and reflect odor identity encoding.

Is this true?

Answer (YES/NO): NO